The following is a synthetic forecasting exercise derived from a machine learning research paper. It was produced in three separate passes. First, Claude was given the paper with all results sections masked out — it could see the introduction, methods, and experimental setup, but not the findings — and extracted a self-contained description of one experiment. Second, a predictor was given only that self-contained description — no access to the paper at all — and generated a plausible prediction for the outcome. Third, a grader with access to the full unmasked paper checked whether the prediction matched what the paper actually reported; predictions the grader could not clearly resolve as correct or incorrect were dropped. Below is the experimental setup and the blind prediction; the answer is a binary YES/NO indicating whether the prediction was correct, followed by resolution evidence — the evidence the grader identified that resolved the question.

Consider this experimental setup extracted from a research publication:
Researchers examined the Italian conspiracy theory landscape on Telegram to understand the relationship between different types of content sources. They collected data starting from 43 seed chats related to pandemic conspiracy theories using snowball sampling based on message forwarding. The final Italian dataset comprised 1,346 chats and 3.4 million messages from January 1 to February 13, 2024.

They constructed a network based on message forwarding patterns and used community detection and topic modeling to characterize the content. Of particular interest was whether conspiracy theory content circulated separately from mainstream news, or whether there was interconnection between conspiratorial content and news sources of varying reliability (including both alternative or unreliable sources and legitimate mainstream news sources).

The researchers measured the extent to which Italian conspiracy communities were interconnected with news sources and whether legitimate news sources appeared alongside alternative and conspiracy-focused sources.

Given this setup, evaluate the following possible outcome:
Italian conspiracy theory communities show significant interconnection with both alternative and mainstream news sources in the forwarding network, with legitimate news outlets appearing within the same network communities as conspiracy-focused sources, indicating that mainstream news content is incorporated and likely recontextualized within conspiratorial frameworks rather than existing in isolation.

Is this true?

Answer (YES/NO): YES